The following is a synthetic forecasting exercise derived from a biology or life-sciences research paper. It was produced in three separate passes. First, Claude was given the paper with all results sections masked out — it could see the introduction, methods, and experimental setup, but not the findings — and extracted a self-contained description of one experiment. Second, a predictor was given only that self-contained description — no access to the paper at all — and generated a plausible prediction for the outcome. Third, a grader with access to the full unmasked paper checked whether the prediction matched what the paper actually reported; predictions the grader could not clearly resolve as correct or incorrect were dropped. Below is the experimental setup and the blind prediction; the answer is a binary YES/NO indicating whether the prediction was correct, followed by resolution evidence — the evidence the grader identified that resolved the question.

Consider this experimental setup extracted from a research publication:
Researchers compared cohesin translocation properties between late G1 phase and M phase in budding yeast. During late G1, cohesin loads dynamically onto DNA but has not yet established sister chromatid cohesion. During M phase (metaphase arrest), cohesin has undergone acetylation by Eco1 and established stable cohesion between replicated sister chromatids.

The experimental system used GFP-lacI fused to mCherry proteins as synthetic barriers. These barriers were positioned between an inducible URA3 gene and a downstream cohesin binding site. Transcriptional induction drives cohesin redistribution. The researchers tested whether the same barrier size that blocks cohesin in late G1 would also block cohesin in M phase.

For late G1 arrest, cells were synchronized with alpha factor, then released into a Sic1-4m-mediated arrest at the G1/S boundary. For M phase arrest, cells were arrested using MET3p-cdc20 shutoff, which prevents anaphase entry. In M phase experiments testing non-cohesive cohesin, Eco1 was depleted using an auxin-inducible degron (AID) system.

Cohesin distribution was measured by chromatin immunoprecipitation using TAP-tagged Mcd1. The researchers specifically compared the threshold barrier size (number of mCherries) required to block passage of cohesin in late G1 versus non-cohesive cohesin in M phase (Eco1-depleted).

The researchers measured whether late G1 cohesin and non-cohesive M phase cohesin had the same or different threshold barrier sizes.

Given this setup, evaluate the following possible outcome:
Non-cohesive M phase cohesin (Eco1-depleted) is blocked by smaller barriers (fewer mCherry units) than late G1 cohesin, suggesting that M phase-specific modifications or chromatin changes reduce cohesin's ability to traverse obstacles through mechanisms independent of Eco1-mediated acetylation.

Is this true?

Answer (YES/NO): YES